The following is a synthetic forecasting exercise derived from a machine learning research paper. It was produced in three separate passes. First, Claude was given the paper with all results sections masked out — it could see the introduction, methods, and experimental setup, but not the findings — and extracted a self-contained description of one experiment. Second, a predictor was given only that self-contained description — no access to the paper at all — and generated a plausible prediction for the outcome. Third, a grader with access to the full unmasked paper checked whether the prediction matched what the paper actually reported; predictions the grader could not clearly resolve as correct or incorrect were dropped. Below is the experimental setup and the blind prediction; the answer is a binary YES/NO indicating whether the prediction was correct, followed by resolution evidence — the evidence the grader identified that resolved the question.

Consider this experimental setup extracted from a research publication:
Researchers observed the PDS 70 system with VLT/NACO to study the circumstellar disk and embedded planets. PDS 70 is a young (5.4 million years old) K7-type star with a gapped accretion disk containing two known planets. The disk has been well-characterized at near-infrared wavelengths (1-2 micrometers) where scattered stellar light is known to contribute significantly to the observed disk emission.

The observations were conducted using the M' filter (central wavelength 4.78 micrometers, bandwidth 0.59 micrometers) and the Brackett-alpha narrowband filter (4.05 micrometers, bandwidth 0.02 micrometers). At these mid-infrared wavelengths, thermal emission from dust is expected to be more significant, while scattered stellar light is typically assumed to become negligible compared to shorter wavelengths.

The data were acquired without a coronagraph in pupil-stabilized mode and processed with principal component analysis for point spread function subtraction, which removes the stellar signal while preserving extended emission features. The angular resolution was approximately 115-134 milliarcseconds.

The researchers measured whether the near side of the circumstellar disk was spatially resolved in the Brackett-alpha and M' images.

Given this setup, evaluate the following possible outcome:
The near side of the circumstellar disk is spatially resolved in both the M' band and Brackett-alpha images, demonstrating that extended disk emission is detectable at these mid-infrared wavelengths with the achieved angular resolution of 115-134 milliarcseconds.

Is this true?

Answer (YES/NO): YES